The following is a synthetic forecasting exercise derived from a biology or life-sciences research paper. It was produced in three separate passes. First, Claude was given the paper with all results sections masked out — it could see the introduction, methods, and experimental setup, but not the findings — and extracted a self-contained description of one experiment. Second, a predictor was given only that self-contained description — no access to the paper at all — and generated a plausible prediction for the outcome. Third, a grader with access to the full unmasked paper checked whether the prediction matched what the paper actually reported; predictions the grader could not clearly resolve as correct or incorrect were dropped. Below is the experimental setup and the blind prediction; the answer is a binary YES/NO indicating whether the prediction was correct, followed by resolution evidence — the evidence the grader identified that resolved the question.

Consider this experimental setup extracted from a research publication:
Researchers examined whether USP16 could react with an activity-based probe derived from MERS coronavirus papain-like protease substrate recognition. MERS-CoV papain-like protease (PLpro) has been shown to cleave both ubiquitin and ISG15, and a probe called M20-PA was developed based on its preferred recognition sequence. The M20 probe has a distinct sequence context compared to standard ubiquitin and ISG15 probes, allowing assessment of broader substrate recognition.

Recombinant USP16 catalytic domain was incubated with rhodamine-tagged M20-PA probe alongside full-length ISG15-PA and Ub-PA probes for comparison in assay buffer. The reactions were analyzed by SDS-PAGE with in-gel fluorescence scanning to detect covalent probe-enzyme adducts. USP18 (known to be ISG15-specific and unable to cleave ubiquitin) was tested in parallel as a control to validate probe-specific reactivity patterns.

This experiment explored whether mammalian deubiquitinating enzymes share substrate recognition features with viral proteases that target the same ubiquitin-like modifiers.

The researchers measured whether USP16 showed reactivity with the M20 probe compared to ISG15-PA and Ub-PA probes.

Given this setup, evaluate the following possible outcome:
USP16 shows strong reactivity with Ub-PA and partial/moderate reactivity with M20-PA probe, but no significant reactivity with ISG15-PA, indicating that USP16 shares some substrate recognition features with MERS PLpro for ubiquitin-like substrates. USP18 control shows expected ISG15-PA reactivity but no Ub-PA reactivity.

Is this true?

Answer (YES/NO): NO